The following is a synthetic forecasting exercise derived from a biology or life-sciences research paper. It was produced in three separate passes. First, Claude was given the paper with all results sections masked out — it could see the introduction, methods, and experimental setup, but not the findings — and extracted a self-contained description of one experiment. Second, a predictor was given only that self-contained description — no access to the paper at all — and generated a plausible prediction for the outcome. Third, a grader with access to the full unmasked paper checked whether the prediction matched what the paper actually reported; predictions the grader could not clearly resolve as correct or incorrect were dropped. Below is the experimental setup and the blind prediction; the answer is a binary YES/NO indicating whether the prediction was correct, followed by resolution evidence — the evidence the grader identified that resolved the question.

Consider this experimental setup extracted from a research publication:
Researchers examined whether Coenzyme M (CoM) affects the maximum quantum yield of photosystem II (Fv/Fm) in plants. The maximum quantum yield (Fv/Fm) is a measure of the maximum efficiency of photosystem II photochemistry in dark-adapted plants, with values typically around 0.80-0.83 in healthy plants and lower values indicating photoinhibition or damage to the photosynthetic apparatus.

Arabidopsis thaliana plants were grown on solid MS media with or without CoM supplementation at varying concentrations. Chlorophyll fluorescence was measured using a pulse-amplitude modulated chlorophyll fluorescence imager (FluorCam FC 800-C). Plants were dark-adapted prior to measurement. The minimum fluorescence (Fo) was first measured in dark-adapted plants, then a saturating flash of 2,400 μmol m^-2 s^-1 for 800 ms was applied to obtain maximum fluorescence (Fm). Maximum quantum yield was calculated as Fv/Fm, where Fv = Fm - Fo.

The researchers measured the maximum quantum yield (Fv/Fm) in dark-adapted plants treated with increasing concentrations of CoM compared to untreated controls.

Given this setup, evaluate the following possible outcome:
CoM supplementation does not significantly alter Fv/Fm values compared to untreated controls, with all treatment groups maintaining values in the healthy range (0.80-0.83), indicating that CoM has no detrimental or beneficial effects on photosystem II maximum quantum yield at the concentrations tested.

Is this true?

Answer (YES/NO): NO